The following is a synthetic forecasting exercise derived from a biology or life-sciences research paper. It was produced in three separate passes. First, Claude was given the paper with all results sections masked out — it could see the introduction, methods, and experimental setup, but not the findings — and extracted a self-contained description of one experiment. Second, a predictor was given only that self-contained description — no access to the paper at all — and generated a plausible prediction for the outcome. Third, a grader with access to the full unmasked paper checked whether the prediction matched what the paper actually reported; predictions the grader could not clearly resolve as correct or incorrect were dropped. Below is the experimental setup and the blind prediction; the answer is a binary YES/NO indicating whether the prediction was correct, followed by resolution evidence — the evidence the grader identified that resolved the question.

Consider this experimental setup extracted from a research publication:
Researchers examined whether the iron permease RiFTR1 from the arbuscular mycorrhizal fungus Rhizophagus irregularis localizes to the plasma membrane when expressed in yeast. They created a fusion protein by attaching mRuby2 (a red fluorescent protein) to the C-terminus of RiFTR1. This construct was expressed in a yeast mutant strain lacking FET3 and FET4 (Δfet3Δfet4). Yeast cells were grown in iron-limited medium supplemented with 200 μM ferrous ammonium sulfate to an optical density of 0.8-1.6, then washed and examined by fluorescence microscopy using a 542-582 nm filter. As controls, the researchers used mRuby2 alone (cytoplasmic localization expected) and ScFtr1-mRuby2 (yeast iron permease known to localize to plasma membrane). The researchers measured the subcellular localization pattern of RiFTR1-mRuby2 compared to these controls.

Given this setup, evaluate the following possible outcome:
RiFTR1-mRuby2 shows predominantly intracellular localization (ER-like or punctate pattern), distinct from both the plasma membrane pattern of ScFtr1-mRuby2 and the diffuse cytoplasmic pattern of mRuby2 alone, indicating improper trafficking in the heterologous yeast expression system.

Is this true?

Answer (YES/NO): NO